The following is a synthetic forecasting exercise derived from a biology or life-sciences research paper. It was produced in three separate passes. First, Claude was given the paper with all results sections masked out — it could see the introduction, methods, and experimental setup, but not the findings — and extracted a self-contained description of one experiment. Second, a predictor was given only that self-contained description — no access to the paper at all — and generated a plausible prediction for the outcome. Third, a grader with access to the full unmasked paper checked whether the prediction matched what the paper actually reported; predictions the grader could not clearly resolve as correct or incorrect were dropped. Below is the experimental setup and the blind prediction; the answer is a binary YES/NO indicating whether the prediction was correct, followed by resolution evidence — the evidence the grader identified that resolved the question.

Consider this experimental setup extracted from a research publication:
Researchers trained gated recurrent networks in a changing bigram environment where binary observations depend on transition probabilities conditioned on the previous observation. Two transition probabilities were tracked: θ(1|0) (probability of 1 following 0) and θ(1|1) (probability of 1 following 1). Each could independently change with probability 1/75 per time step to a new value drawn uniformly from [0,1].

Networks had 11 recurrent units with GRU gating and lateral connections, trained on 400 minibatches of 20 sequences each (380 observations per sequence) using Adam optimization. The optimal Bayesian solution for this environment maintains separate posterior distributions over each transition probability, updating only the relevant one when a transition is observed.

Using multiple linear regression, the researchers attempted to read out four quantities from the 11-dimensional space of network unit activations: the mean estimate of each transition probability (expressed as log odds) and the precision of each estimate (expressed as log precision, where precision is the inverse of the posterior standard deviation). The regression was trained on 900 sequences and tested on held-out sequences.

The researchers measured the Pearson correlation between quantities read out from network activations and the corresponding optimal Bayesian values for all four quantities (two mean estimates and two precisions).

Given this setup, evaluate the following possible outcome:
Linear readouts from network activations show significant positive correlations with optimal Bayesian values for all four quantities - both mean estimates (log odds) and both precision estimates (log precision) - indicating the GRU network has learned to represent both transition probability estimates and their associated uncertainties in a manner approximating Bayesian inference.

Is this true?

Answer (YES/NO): YES